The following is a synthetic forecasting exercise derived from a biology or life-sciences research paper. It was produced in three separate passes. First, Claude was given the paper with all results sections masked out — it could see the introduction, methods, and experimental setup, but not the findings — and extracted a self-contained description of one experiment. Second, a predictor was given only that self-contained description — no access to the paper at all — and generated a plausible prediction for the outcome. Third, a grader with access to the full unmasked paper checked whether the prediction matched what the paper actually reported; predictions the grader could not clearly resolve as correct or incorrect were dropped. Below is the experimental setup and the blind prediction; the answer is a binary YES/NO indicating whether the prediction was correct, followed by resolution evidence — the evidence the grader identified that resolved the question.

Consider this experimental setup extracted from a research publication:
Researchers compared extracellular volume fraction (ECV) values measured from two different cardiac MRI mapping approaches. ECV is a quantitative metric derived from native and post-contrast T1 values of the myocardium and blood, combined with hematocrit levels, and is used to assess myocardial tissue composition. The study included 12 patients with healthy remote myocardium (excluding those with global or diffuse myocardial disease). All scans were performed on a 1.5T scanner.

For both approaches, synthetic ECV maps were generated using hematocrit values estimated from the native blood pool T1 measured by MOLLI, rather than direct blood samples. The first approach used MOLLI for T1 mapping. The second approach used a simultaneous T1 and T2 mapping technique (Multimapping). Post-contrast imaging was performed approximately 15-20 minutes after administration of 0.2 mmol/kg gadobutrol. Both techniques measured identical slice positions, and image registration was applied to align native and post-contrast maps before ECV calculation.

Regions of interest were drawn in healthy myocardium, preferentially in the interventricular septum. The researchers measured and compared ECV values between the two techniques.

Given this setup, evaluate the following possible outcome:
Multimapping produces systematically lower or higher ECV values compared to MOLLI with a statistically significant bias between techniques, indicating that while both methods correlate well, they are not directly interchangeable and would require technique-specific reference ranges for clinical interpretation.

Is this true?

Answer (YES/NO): YES